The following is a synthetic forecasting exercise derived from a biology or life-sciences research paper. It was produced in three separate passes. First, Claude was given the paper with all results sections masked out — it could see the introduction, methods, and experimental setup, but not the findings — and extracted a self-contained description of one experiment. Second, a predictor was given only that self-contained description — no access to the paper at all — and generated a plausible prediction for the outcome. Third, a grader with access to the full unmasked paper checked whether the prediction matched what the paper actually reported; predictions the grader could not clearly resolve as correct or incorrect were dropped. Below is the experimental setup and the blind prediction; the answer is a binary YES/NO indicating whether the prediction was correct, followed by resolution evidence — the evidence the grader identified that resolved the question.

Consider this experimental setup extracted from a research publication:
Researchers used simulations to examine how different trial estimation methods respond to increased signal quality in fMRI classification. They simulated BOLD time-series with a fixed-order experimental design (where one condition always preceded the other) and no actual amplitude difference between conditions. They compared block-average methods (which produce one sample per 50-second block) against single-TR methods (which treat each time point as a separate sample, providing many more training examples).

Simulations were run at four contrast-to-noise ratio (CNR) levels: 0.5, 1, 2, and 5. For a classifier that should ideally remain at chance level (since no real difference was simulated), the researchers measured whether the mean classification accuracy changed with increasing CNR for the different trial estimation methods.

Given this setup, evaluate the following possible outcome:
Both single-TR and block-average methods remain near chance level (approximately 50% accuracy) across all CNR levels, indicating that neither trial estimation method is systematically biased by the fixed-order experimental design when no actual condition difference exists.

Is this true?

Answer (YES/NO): NO